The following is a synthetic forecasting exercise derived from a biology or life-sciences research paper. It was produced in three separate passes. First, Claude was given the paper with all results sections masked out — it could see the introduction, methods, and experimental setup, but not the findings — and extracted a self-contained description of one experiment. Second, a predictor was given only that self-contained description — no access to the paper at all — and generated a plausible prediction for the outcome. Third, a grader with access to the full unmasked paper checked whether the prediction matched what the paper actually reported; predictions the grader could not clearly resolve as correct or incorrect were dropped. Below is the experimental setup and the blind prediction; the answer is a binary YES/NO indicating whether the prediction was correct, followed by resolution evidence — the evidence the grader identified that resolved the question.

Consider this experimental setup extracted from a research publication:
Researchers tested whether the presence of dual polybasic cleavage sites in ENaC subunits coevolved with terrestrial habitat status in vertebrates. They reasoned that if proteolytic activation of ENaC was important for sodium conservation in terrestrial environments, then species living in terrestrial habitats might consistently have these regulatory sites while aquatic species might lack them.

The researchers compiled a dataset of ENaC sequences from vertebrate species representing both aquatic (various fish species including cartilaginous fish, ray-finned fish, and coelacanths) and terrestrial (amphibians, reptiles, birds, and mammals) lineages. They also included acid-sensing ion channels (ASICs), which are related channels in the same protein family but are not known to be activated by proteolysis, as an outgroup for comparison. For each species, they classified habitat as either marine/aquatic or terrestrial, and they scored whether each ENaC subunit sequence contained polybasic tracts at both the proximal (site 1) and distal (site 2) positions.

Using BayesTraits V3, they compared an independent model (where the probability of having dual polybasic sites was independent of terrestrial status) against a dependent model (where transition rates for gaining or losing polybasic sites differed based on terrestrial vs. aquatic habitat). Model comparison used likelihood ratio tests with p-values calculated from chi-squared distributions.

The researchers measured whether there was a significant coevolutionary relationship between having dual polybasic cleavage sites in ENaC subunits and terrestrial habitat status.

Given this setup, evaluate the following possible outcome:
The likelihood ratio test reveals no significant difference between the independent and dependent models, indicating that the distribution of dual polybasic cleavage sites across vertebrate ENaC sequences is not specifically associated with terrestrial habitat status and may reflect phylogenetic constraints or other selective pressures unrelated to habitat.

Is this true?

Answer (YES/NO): NO